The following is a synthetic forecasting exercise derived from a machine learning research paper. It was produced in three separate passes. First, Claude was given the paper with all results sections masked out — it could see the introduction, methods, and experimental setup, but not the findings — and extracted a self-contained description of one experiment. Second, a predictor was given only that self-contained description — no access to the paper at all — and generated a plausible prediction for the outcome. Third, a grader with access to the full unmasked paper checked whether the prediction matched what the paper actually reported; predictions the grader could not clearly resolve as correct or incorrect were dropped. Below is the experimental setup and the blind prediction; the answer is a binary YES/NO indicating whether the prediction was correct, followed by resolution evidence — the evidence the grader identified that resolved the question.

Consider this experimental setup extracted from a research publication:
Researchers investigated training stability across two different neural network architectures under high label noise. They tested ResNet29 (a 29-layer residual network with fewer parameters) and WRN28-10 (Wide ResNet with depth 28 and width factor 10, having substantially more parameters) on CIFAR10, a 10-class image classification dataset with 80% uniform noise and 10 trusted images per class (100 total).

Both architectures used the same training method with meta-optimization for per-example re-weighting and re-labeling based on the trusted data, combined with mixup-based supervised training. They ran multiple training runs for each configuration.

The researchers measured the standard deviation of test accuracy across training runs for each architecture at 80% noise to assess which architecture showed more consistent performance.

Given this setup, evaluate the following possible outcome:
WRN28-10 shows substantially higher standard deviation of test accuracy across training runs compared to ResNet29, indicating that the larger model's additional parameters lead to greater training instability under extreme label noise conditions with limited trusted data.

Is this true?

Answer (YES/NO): NO